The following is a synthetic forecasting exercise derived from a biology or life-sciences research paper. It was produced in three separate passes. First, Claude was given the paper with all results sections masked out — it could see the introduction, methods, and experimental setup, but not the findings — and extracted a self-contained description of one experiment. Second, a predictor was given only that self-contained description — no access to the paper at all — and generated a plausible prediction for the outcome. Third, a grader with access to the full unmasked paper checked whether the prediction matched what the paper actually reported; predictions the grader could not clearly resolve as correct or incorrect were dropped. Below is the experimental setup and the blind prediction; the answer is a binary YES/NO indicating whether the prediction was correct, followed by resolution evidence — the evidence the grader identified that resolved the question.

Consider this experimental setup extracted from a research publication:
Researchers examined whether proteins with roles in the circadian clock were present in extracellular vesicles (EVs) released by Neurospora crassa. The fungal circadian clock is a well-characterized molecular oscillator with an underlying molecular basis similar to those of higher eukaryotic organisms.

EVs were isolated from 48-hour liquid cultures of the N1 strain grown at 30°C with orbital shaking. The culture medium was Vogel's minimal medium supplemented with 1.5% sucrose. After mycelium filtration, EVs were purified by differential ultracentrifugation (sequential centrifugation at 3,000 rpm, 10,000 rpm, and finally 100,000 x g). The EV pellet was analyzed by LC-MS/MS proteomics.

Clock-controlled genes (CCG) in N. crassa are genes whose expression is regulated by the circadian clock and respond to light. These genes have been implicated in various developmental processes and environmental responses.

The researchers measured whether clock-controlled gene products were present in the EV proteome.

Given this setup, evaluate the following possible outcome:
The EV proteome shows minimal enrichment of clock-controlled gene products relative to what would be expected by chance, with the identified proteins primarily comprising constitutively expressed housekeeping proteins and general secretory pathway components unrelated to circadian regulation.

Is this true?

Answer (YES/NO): NO